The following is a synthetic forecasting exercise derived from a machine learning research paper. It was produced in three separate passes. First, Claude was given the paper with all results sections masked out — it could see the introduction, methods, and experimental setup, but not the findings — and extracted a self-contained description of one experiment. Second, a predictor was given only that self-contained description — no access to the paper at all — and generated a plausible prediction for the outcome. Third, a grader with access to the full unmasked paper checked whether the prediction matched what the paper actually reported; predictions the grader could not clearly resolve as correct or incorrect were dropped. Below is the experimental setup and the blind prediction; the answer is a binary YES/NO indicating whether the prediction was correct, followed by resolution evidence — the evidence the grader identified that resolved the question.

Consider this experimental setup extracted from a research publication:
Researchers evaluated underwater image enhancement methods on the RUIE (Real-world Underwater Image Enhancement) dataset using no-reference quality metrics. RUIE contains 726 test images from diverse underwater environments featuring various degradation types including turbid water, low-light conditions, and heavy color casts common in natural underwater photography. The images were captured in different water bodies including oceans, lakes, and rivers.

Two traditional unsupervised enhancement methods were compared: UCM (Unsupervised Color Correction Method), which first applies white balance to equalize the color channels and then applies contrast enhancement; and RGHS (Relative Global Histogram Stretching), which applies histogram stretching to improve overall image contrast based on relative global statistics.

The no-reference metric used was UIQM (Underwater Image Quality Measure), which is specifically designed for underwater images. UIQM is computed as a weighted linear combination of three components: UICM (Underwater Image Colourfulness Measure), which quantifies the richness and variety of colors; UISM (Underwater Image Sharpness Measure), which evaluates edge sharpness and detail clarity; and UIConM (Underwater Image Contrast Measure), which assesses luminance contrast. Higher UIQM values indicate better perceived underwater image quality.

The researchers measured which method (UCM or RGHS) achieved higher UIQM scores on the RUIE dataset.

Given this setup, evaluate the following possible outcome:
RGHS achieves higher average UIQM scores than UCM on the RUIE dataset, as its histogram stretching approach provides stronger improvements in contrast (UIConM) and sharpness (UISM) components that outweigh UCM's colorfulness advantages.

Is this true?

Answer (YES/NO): NO